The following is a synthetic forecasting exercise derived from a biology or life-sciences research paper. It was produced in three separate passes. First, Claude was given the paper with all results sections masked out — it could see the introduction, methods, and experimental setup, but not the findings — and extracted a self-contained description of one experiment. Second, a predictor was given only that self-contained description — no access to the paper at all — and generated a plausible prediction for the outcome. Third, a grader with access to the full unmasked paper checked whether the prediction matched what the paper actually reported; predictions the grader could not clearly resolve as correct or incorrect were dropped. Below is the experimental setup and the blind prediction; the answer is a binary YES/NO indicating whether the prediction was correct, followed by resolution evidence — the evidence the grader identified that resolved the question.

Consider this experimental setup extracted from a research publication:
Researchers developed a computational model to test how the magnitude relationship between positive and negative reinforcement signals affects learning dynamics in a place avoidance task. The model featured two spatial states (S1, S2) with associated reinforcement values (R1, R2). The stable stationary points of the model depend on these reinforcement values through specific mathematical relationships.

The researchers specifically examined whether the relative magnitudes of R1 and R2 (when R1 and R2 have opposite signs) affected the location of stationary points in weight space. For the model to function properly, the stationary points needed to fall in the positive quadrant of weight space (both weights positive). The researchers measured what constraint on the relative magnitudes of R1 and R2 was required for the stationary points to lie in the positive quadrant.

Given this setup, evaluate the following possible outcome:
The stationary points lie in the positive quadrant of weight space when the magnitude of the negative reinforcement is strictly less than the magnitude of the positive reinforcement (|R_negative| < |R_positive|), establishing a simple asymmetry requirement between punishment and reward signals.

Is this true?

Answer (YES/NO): NO